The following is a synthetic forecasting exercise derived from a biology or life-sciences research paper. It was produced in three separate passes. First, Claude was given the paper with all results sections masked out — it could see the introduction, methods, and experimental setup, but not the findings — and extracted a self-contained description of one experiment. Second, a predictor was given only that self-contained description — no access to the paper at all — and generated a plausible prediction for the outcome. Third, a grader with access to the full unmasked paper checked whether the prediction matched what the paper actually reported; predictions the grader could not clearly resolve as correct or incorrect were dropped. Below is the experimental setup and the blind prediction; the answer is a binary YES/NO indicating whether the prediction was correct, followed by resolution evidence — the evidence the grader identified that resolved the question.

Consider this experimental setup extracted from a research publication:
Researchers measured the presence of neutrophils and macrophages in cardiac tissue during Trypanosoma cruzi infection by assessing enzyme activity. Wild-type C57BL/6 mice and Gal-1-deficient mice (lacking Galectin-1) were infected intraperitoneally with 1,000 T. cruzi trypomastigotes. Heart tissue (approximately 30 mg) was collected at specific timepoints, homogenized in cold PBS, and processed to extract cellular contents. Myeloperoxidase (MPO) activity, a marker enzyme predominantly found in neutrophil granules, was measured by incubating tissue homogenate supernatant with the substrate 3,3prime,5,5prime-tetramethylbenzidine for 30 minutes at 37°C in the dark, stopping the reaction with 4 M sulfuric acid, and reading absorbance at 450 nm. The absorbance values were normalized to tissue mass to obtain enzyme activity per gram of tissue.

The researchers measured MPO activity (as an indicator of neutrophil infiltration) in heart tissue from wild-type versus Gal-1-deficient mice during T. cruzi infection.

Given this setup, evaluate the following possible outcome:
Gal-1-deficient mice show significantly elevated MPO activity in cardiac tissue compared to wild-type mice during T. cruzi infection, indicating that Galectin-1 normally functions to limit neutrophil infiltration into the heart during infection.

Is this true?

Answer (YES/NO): YES